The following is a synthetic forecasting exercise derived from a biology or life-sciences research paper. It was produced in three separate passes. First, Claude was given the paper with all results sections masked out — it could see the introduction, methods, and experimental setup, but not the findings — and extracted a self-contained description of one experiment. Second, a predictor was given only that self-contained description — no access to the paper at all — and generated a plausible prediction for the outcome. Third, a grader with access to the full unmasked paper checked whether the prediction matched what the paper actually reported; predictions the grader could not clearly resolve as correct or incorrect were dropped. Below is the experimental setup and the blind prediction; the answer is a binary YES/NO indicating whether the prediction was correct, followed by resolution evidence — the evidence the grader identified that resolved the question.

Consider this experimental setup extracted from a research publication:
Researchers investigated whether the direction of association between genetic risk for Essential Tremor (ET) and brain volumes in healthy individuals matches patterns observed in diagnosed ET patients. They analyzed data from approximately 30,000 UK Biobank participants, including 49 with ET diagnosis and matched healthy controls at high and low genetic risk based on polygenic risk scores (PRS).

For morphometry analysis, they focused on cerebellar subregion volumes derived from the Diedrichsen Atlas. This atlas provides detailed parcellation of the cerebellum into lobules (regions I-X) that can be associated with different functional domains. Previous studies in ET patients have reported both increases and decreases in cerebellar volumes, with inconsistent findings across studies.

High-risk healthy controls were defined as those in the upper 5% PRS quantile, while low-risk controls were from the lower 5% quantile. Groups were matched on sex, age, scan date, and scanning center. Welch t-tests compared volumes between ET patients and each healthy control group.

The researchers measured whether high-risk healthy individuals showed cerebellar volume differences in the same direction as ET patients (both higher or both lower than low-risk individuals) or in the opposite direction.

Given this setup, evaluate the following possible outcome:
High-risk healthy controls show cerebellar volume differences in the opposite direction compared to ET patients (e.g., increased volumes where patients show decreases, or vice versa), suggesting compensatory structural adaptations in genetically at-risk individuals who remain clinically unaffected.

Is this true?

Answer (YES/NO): NO